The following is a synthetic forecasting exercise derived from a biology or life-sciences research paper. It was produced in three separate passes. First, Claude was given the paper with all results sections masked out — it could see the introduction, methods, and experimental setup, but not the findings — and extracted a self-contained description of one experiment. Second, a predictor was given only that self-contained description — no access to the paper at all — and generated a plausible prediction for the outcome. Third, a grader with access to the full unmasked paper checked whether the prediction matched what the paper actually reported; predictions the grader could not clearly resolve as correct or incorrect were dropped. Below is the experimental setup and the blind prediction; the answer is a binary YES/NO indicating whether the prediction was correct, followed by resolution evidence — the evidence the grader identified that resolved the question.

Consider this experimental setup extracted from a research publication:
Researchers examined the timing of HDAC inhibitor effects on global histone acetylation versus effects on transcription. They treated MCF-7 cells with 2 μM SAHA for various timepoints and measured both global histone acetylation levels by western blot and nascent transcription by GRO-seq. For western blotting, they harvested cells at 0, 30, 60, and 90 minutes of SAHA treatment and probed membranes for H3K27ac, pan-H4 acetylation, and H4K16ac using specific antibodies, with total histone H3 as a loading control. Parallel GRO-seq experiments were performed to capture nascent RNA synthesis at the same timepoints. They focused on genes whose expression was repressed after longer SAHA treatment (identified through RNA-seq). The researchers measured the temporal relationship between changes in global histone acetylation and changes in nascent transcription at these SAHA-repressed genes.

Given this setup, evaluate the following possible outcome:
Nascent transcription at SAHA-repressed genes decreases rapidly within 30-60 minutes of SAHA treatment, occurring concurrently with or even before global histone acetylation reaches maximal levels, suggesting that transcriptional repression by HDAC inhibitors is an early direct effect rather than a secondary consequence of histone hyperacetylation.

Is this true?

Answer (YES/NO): YES